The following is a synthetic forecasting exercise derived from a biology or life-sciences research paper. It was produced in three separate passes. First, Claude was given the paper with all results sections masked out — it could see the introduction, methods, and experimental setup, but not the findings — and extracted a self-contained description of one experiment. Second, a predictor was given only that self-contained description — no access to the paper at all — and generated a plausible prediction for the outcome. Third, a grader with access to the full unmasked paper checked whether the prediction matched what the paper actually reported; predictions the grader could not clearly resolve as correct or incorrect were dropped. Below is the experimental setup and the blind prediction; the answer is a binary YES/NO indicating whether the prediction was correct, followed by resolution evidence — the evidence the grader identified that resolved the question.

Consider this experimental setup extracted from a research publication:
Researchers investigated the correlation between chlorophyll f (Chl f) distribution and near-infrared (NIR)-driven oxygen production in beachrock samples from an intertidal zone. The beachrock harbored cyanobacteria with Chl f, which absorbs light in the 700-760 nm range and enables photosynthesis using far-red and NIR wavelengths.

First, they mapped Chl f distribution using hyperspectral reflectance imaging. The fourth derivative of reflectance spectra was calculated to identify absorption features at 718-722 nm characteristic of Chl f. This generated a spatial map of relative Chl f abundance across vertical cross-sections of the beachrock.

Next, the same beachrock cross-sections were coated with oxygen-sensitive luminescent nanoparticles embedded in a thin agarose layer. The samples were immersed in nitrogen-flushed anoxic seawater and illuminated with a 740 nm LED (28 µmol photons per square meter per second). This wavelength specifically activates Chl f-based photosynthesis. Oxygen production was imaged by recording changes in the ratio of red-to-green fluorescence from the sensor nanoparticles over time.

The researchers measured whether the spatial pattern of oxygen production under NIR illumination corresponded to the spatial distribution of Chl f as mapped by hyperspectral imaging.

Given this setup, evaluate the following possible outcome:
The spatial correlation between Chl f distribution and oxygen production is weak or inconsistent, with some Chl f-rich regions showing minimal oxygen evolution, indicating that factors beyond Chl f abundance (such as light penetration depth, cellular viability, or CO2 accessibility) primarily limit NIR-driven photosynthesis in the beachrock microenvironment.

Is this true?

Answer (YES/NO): NO